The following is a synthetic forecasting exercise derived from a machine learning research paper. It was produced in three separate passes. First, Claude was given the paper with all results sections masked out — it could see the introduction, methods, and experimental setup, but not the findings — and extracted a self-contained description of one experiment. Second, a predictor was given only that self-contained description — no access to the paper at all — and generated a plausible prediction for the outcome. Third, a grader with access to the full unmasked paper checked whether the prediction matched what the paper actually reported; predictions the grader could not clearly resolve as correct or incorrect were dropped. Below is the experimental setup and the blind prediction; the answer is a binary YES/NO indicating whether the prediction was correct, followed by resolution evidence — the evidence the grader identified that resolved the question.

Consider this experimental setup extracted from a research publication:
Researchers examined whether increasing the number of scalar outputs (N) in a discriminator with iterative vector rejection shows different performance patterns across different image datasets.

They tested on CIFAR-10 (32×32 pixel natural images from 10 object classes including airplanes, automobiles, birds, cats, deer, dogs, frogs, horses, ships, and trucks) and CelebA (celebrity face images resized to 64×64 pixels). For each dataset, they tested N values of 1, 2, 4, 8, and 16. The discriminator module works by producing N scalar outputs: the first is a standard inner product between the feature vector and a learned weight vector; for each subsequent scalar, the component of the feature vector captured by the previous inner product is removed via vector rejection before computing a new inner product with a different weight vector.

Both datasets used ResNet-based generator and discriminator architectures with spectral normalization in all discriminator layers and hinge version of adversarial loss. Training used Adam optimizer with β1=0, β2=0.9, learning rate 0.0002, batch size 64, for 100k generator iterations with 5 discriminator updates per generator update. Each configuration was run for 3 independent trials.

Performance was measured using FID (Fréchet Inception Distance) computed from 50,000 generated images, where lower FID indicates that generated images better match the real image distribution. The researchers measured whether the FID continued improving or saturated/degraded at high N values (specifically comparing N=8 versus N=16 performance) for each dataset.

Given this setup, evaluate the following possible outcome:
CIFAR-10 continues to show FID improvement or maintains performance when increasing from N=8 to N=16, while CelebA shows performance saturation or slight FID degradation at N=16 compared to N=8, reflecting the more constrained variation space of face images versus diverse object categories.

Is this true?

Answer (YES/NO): YES